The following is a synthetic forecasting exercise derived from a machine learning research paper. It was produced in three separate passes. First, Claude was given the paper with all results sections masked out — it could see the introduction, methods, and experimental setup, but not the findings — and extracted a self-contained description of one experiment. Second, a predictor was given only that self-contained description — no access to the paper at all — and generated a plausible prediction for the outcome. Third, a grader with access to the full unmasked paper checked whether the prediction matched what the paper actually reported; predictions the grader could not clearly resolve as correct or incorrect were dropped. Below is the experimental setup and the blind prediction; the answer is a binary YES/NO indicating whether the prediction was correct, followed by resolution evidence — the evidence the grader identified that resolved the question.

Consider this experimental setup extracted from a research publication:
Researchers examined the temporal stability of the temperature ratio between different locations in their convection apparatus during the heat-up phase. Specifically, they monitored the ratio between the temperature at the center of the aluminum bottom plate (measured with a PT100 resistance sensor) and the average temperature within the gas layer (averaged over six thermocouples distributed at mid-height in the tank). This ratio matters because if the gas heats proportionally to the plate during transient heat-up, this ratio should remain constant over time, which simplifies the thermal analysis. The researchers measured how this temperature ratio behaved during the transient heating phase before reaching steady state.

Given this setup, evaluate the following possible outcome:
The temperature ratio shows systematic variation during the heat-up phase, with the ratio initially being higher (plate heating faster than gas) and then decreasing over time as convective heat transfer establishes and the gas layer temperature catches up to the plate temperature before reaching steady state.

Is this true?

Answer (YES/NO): NO